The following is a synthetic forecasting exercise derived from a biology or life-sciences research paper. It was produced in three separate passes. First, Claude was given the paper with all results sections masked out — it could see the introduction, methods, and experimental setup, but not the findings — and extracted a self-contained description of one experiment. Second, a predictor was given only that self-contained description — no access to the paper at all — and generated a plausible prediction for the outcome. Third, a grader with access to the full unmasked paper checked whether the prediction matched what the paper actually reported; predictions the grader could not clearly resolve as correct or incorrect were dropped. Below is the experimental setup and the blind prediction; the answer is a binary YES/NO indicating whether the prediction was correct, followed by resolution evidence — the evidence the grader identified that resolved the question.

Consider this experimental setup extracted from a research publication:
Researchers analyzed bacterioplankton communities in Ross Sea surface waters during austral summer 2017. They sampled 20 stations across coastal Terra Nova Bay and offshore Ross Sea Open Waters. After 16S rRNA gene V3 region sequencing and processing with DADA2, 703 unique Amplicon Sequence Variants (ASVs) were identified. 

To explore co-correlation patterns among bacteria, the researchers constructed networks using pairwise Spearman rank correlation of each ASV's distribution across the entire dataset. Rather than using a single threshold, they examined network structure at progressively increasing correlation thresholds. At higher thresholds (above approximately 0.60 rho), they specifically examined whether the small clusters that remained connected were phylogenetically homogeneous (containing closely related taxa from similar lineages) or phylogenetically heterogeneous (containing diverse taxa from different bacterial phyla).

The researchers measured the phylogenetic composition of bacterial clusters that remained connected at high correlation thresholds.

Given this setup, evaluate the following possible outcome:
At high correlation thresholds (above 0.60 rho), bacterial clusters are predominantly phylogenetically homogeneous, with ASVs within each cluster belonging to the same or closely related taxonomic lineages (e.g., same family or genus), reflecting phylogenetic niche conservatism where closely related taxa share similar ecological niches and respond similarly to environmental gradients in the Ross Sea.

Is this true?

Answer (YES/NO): NO